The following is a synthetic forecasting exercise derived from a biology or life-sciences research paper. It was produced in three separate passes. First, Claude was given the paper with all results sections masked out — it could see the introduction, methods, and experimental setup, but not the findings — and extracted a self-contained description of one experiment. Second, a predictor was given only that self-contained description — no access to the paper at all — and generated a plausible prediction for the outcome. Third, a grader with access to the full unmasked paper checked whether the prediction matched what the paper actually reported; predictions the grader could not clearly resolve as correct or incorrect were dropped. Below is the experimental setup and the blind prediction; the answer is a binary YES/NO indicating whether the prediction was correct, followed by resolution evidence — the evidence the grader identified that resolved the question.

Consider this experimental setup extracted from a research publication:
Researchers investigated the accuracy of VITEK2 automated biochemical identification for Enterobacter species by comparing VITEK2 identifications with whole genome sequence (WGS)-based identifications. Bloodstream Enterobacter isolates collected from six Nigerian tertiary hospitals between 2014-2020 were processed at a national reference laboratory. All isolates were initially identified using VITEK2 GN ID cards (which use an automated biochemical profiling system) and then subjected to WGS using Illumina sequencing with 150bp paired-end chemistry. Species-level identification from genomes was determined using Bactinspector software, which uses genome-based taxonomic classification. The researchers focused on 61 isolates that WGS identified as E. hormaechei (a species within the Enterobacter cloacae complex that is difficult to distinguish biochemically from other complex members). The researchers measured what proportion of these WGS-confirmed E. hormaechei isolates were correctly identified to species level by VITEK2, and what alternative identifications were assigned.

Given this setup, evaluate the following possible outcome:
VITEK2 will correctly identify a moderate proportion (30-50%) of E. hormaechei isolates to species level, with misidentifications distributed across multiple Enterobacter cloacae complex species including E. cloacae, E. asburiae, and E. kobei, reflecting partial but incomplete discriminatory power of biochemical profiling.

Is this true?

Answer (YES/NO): NO